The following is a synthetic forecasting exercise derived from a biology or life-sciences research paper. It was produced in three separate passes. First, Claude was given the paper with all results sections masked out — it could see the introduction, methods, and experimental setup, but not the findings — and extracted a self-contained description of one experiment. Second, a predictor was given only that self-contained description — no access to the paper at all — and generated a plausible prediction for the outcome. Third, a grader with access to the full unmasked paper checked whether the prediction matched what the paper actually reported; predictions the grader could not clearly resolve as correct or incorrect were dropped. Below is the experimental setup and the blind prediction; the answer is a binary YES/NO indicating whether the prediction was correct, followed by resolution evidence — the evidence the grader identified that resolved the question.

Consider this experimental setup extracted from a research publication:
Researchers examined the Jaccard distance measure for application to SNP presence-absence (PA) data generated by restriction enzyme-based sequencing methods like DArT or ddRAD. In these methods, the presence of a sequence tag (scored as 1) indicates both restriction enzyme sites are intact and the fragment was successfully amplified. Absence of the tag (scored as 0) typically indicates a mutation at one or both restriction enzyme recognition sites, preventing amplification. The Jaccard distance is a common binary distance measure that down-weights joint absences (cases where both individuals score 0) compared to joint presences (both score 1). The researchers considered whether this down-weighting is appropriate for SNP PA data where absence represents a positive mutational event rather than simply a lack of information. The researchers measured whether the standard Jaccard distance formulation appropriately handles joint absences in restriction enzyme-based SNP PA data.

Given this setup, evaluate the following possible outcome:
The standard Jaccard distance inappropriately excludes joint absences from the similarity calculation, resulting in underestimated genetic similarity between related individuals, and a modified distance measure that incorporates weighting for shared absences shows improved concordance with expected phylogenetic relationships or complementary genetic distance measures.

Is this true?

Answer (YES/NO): NO